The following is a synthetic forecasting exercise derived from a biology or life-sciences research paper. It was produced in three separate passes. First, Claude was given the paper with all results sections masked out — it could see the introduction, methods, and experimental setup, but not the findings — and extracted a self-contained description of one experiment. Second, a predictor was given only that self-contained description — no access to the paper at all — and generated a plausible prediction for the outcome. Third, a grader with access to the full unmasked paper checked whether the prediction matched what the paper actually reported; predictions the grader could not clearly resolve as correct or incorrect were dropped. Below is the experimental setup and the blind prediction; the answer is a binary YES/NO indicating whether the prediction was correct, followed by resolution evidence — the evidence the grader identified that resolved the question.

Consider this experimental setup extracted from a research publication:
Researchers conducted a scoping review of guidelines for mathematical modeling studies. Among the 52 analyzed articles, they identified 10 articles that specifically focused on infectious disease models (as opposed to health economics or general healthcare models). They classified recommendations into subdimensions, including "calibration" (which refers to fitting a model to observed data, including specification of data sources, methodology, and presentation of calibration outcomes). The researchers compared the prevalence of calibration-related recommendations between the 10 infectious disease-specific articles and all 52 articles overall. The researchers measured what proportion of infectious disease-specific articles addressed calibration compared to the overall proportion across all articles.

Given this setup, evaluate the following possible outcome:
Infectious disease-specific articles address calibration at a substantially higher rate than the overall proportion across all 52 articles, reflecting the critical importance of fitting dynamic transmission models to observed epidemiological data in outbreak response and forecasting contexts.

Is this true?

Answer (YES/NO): YES